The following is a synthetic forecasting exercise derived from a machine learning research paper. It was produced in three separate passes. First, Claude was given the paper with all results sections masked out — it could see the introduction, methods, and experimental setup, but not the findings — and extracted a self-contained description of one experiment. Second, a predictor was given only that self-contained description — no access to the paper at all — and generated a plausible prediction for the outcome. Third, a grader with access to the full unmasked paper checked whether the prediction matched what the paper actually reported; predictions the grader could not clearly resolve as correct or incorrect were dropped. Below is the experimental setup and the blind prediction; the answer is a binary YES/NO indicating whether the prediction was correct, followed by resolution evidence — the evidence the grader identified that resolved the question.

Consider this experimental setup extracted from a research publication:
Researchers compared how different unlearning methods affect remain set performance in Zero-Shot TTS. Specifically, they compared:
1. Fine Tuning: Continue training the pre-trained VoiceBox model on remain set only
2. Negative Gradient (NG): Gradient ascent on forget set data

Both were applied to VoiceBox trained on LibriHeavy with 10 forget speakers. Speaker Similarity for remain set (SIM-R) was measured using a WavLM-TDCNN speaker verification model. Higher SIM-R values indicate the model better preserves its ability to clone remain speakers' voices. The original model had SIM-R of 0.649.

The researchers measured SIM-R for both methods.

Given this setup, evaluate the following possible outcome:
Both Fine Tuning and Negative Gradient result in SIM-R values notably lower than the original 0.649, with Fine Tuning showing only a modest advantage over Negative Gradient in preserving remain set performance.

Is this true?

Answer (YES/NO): NO